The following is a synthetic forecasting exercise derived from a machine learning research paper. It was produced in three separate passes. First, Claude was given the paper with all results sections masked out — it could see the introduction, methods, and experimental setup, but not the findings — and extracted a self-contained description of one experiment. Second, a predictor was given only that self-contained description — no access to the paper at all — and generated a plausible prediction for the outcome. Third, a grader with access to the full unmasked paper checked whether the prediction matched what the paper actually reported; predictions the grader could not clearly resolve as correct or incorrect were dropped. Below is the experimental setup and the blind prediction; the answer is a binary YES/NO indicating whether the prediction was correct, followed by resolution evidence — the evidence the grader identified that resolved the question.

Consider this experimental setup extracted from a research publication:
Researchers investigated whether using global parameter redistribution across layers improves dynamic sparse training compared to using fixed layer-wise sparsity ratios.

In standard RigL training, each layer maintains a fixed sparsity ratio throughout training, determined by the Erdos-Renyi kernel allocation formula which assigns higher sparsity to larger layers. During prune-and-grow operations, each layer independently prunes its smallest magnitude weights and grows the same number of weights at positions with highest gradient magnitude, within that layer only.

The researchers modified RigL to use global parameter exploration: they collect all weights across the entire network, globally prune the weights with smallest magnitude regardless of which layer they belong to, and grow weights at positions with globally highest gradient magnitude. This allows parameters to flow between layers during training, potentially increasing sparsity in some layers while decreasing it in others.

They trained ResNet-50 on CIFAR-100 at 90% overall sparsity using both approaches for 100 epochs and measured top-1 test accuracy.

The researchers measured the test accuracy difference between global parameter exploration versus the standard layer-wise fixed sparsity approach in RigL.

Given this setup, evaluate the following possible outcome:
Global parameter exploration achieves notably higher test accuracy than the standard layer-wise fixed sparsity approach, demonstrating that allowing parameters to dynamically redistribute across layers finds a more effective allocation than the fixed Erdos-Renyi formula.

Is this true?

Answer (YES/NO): YES